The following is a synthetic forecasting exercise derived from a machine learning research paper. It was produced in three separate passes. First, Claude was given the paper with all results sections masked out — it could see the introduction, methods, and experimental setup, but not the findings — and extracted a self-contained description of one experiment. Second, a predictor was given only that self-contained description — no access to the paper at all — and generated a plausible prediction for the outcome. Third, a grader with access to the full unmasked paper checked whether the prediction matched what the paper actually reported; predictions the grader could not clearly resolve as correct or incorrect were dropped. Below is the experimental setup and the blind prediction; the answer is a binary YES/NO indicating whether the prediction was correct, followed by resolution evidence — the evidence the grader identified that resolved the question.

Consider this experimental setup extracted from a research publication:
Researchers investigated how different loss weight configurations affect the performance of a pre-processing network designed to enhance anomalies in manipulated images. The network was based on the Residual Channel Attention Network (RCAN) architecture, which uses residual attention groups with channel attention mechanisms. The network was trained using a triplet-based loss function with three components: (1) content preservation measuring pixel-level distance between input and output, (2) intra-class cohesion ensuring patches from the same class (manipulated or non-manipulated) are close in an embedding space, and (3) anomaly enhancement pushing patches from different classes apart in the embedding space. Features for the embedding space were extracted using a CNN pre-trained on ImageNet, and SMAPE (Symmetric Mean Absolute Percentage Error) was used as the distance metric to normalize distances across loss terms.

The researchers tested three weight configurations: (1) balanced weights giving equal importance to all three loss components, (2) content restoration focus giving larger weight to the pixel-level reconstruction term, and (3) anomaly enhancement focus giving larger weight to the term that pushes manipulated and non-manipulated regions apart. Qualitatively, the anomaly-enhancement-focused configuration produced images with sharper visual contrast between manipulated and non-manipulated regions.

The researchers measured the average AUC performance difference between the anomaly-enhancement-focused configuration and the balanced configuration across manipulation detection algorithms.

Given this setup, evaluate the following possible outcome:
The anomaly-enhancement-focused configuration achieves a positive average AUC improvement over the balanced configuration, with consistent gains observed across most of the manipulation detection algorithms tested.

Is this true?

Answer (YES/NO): NO